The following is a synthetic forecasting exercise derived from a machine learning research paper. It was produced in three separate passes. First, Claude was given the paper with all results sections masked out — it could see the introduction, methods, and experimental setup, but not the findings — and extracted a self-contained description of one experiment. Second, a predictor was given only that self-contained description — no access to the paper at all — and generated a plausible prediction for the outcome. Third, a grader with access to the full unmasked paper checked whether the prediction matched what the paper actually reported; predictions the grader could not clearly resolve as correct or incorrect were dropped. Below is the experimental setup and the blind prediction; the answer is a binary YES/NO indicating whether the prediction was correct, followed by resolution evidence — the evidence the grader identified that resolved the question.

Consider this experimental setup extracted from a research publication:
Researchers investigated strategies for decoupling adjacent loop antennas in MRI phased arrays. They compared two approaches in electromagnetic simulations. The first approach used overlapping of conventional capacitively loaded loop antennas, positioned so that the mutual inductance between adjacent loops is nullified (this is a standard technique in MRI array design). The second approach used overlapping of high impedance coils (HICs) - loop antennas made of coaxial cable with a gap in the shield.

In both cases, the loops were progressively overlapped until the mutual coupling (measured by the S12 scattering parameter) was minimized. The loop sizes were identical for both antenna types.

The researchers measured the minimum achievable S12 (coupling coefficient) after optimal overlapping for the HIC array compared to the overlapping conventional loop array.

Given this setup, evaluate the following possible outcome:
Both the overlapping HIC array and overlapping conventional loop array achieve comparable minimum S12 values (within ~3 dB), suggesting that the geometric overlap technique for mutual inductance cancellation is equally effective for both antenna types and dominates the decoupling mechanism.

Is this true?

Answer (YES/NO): YES